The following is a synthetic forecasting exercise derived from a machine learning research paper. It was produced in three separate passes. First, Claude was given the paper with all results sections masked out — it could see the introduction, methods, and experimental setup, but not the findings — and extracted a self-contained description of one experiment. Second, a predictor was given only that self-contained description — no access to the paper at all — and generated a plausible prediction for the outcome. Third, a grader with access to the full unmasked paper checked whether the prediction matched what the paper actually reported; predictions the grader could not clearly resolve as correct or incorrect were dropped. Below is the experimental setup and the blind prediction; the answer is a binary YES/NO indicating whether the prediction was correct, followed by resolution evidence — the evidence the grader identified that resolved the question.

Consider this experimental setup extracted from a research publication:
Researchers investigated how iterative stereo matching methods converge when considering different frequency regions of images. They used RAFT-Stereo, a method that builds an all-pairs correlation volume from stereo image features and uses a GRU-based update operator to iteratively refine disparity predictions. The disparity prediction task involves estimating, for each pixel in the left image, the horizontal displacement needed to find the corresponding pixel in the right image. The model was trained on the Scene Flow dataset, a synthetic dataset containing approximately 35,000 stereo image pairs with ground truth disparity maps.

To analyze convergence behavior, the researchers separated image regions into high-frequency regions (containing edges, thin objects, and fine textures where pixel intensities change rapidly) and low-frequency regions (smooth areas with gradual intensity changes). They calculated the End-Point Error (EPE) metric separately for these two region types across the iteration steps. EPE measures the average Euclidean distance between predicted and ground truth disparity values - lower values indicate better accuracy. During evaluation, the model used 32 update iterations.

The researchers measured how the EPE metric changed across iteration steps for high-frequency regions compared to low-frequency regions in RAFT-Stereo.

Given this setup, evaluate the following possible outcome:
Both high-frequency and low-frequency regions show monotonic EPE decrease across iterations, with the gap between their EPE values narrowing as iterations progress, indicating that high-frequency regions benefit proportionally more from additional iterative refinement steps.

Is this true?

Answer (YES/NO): NO